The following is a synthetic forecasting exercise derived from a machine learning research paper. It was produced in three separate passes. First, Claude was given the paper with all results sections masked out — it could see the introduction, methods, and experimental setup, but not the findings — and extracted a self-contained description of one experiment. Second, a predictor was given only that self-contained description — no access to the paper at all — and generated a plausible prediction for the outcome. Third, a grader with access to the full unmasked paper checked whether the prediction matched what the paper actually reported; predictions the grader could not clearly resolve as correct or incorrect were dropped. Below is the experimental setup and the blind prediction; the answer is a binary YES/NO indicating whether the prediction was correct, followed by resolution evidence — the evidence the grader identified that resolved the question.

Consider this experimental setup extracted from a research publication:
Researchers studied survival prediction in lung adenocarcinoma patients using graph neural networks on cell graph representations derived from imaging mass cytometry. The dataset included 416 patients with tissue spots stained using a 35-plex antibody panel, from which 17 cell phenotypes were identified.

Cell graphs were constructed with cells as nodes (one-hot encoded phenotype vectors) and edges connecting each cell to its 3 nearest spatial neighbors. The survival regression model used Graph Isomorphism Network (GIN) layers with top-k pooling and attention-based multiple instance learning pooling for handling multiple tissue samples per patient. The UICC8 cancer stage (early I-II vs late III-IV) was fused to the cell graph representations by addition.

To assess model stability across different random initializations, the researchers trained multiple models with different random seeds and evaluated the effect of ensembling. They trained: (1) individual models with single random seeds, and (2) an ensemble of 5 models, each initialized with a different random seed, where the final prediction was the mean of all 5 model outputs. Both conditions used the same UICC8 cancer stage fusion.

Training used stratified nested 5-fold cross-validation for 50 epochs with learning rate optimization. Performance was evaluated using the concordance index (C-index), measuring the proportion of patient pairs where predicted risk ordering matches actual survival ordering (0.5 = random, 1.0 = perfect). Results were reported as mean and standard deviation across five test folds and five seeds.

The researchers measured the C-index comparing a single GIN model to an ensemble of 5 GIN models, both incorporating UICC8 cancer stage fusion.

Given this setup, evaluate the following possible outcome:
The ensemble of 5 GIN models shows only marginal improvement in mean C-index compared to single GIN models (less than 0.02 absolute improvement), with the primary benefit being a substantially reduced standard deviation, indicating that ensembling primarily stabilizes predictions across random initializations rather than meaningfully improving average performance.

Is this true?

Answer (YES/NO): NO